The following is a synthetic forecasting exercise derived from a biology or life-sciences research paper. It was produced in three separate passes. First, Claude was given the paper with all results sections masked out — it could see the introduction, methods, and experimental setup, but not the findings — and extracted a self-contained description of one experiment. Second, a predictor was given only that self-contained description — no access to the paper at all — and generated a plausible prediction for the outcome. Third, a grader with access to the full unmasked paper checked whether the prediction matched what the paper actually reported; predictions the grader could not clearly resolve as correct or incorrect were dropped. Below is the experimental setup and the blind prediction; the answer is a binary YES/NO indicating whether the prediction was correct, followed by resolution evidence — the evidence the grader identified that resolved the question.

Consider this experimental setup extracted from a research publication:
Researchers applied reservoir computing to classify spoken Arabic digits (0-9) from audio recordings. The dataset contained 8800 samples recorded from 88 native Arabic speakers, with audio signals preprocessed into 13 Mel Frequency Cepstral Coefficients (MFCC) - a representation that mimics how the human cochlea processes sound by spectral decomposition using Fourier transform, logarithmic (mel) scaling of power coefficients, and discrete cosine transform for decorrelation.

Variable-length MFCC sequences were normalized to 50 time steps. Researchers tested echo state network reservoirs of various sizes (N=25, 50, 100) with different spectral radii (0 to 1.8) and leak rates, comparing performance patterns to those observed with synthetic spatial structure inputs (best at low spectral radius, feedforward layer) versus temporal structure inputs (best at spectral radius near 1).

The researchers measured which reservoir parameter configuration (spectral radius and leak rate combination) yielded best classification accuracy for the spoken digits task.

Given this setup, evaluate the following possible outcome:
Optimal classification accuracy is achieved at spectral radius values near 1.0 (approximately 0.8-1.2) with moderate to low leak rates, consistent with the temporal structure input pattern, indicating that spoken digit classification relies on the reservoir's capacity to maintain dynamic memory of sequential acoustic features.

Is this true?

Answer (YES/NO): YES